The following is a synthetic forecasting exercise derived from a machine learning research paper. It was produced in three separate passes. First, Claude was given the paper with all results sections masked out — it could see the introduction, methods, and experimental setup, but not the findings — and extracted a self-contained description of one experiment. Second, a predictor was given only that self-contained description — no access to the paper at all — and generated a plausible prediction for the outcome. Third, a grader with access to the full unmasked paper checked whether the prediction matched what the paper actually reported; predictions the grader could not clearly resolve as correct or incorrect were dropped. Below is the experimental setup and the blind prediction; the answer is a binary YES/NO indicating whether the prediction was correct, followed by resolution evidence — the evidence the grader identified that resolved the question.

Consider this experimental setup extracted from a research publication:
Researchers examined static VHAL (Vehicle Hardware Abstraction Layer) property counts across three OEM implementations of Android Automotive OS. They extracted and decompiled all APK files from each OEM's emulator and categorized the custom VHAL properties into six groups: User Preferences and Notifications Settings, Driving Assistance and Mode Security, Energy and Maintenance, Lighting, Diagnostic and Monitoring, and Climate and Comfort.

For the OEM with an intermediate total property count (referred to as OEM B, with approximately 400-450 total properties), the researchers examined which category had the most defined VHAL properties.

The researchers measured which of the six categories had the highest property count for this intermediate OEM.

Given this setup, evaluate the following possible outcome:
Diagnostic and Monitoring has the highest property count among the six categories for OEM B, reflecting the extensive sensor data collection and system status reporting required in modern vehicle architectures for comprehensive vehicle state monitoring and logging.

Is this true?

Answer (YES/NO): YES